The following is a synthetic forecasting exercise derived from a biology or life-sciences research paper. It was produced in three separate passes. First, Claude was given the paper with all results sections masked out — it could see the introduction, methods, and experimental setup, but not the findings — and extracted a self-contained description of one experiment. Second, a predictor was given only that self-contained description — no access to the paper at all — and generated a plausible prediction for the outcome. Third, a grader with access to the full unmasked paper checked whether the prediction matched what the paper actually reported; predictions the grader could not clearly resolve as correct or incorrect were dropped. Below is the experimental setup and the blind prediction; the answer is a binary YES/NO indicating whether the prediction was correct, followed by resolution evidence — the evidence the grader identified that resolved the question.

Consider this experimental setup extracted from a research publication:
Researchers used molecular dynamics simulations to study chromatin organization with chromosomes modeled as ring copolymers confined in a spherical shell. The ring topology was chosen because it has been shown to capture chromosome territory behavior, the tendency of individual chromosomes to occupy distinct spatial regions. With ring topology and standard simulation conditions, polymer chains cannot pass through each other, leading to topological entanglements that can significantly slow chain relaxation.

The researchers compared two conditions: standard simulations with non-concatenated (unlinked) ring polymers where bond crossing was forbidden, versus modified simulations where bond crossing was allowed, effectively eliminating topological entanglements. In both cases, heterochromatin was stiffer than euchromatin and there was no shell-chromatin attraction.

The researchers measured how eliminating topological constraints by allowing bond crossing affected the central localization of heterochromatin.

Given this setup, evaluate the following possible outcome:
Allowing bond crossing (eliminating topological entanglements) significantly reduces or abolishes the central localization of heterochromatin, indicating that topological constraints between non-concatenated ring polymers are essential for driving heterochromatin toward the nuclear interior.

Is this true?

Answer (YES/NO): NO